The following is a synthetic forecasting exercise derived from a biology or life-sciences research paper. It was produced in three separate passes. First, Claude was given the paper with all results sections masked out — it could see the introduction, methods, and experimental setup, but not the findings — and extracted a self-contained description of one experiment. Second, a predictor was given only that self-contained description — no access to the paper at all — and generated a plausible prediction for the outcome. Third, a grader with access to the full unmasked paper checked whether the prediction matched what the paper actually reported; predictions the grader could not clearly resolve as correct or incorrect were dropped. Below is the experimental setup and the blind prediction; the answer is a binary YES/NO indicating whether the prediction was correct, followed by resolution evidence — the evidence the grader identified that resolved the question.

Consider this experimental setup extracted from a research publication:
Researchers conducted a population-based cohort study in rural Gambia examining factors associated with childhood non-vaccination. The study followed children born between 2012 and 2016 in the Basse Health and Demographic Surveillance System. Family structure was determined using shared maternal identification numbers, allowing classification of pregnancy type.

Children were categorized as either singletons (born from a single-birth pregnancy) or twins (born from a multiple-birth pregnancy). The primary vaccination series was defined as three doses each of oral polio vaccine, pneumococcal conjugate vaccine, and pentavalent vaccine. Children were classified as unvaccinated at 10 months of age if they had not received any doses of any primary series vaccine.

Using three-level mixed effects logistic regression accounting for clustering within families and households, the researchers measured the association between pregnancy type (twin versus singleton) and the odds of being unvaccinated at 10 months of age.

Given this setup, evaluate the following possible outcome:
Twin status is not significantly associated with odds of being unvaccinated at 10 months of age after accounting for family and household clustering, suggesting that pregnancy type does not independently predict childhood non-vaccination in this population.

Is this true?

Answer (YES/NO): YES